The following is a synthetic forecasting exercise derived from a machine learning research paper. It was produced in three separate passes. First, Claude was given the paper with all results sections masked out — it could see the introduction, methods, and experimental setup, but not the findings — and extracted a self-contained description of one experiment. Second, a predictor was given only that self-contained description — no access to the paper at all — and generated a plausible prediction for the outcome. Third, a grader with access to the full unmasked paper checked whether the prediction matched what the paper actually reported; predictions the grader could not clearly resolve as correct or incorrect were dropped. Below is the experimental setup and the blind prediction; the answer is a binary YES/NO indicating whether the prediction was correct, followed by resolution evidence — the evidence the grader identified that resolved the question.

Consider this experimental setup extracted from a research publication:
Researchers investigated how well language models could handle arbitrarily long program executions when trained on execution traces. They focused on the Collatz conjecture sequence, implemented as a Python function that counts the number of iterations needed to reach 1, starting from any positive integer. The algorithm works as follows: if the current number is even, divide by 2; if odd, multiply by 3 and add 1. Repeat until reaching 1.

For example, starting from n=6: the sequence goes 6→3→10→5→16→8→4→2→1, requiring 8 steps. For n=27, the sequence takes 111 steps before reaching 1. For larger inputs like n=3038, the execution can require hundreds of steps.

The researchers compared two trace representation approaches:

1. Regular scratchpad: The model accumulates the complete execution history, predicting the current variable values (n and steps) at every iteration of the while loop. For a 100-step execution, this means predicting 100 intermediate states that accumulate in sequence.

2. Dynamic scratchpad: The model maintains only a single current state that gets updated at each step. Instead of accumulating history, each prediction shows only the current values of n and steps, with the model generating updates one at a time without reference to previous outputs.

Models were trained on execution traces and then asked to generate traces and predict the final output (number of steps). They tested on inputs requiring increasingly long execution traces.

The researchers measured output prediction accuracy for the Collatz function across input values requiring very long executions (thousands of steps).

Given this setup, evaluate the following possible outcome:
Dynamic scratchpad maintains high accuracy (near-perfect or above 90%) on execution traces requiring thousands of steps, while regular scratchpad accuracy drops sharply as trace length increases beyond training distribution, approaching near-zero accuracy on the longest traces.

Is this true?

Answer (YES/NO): NO